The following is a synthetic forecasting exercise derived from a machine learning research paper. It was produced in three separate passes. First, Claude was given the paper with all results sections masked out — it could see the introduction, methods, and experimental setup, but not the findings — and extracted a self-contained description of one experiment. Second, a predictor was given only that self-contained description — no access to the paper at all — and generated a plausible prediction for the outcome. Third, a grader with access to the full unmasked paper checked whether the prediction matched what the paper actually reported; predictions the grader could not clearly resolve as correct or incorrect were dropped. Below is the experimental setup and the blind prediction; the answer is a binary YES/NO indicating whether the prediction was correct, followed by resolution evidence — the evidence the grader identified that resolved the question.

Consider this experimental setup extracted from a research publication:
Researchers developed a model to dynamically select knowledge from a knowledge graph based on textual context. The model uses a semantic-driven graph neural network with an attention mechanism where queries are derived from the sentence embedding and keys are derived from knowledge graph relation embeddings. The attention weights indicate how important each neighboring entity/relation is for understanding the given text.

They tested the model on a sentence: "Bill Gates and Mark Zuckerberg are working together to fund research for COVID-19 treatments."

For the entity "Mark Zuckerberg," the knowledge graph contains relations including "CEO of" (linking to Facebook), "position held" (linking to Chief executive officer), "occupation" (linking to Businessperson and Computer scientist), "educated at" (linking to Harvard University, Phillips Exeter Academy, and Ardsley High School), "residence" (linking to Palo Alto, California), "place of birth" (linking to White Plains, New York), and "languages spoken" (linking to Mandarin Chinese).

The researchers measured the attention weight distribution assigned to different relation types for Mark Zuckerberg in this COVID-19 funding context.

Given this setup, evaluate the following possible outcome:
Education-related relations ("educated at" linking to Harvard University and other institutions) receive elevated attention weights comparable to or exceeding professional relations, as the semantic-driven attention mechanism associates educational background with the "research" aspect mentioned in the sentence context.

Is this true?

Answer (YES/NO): NO